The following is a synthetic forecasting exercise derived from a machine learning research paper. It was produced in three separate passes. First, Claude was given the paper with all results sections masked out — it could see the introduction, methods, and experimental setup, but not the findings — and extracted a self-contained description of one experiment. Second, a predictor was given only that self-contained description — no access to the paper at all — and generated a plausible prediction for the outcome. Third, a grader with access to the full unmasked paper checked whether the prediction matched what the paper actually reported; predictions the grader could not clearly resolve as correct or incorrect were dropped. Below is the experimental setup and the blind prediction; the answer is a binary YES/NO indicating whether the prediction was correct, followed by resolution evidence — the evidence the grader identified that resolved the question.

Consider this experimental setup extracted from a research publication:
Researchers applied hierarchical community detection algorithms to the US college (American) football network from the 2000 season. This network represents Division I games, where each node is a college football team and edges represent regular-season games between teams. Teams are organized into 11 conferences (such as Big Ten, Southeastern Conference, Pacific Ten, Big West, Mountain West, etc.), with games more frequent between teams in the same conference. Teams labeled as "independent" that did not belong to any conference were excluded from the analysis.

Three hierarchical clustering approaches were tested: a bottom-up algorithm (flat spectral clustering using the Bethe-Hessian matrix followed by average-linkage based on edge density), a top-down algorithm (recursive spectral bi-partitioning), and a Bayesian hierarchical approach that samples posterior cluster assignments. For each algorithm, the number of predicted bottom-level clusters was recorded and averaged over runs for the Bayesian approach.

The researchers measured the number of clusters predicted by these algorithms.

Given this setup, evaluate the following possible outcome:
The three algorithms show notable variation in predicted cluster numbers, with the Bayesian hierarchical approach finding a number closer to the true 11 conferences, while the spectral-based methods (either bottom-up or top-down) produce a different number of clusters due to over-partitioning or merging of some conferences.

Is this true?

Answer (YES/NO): NO